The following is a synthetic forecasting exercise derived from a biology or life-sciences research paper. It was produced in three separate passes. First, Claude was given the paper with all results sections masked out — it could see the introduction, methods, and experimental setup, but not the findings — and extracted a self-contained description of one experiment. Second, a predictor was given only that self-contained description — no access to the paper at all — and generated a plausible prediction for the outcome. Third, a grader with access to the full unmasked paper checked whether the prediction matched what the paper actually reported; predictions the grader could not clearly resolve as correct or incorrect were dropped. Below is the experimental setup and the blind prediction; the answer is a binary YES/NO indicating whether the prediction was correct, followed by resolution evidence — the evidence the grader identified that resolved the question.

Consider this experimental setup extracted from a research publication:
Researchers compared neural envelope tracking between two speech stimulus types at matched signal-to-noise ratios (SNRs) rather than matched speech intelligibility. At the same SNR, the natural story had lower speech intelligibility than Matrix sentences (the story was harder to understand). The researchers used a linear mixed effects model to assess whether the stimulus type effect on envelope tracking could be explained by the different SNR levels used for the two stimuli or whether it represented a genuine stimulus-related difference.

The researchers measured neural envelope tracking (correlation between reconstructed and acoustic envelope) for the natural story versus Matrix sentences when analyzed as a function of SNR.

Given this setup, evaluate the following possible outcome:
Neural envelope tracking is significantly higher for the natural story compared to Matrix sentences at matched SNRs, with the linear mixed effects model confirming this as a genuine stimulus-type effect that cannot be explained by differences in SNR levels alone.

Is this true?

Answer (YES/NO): YES